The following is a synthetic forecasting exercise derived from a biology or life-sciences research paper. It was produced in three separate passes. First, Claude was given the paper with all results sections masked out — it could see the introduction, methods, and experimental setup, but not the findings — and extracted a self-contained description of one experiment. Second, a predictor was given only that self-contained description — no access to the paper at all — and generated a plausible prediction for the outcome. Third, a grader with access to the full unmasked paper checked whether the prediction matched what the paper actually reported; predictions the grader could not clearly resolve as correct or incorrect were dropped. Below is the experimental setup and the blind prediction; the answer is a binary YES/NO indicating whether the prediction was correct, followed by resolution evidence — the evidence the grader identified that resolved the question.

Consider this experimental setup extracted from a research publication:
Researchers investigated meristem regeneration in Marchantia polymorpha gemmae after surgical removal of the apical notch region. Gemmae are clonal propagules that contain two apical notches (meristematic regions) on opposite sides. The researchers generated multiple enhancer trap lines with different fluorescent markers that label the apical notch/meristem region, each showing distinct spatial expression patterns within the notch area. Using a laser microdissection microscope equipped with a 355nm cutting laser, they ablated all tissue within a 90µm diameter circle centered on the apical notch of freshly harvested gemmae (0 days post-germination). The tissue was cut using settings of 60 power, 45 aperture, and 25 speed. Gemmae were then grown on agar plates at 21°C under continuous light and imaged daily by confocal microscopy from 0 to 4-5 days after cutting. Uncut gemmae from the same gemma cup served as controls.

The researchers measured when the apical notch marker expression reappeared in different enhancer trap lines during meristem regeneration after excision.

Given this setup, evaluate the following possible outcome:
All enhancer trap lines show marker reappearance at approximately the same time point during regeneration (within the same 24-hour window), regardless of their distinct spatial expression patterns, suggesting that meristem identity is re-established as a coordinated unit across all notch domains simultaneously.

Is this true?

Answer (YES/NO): NO